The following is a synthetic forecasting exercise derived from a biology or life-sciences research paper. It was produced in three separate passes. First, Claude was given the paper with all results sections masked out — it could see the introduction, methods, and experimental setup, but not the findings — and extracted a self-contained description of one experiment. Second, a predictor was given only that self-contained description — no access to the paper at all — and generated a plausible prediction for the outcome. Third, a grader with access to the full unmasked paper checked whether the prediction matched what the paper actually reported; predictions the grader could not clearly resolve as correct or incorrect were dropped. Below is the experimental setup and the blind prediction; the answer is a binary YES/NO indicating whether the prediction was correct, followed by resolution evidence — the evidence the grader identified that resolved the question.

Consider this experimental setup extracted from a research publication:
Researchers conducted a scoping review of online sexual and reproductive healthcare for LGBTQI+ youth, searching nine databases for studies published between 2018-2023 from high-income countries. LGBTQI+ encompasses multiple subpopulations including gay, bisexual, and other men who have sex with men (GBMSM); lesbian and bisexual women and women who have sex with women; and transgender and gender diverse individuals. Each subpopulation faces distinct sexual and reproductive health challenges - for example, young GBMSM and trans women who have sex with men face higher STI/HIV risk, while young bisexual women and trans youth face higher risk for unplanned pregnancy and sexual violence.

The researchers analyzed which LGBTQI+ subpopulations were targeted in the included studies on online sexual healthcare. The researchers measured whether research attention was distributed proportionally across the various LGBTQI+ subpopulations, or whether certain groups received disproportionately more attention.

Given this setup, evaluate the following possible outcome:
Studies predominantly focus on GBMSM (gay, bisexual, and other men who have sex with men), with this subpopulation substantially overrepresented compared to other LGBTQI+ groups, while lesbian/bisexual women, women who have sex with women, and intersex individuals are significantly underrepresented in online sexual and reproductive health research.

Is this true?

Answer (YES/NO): YES